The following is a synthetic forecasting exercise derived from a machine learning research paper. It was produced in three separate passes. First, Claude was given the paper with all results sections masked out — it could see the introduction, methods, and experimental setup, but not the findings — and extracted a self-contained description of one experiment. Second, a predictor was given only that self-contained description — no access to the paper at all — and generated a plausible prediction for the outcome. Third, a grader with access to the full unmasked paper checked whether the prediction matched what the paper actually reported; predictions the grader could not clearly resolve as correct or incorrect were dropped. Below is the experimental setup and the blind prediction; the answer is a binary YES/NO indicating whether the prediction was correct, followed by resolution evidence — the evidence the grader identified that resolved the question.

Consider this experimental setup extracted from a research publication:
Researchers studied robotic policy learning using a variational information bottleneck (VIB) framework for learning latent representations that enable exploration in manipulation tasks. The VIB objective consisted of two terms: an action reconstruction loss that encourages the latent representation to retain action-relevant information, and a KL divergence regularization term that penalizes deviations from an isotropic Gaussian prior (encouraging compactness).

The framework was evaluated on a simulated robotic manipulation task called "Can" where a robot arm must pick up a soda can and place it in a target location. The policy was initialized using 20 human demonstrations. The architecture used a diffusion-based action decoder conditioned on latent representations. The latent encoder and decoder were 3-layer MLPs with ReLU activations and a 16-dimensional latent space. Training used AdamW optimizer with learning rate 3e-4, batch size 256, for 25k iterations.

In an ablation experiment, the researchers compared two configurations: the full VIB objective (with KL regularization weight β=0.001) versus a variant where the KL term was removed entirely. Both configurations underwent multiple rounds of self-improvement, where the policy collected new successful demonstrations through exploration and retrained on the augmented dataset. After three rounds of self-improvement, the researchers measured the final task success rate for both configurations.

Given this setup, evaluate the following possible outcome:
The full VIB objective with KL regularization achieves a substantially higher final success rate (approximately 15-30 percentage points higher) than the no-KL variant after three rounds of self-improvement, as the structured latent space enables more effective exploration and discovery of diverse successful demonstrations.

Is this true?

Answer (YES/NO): NO